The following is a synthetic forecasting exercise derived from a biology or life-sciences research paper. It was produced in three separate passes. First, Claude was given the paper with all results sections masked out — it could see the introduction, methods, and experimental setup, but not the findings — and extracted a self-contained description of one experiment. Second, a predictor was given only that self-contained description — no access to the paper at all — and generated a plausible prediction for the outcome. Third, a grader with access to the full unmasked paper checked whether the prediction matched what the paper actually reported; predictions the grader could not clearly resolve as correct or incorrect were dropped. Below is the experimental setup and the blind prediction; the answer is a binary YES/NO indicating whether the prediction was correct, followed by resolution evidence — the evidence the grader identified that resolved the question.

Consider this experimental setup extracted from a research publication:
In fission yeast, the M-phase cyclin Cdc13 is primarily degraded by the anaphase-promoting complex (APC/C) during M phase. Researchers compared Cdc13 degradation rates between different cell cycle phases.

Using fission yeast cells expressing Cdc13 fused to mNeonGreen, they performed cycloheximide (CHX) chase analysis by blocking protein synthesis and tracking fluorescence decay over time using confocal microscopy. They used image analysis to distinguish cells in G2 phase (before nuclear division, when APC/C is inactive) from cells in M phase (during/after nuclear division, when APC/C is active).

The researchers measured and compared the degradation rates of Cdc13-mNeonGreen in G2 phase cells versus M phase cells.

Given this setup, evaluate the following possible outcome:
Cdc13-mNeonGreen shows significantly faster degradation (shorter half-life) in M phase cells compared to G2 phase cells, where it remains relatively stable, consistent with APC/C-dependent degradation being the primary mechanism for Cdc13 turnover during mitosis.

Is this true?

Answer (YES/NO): NO